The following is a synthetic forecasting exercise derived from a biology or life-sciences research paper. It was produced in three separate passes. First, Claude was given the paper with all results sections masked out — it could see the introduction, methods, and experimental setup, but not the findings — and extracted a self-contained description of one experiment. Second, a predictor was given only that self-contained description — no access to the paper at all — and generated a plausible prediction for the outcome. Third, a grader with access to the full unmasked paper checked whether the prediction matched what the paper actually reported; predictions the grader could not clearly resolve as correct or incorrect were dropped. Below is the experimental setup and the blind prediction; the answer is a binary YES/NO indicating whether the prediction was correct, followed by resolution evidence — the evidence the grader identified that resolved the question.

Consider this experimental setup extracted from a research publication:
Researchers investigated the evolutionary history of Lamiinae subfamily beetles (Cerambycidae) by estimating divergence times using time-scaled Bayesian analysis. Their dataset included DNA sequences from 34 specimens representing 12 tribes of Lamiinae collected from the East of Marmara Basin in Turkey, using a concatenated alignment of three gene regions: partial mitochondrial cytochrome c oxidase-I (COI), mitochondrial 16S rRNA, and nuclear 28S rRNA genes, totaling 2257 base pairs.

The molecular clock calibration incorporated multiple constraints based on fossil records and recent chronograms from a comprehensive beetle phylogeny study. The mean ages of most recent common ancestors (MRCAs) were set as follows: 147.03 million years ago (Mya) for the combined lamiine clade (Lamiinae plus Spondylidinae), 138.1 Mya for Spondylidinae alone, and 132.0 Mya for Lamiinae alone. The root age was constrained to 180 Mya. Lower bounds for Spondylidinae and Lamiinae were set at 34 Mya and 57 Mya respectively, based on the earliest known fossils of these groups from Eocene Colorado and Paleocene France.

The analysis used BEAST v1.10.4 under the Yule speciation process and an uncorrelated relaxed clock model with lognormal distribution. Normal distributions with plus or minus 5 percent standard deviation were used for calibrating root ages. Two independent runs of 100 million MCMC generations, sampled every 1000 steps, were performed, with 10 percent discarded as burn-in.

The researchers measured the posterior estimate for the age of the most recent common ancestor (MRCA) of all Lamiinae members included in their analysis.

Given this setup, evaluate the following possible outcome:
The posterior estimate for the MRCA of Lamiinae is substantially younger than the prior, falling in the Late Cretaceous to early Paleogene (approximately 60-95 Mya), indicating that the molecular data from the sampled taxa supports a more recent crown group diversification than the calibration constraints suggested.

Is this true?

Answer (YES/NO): NO